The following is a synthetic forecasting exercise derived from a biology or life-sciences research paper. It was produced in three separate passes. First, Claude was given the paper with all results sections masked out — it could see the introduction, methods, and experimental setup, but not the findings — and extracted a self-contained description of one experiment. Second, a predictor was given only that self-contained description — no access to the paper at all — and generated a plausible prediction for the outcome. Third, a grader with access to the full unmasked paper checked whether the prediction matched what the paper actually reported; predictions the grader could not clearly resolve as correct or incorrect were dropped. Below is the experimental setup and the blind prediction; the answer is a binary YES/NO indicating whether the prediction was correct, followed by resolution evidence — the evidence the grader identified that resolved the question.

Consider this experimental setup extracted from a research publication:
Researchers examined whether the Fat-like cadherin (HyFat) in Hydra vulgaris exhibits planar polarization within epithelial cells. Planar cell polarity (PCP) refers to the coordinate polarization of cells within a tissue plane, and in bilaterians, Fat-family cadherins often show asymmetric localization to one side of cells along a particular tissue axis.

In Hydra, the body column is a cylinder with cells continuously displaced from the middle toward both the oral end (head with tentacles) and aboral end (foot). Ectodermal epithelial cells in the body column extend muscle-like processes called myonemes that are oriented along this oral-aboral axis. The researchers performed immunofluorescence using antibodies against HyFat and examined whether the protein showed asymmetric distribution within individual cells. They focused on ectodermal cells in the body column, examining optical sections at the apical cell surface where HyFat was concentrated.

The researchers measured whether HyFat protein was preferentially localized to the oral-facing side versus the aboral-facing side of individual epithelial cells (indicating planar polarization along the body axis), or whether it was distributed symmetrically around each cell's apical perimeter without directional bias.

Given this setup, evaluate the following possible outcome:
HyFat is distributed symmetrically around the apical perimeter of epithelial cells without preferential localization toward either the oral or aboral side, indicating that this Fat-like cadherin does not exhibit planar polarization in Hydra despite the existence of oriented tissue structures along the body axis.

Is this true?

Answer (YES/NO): NO